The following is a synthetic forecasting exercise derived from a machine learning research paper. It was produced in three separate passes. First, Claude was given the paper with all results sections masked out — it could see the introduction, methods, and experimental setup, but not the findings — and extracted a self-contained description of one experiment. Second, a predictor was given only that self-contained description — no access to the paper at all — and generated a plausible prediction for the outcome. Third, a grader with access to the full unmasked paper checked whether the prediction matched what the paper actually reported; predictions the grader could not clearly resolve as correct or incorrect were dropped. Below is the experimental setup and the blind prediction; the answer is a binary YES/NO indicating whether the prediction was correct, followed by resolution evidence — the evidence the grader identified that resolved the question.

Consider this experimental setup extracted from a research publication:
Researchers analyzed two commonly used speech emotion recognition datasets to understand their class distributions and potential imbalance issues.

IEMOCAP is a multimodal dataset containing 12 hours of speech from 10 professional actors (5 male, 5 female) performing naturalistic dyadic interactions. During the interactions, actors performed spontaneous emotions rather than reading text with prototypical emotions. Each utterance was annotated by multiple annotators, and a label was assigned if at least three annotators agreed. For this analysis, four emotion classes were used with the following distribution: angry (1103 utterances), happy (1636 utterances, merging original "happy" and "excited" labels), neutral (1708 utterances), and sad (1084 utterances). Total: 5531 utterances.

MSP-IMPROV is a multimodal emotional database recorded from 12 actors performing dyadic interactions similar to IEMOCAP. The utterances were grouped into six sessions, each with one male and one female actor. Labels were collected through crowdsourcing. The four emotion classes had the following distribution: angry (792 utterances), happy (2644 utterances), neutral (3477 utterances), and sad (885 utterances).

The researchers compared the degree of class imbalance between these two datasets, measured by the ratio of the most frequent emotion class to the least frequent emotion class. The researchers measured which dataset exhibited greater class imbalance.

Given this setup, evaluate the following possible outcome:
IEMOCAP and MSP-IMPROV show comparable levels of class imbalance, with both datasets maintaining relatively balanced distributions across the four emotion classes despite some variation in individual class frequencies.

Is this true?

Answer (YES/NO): NO